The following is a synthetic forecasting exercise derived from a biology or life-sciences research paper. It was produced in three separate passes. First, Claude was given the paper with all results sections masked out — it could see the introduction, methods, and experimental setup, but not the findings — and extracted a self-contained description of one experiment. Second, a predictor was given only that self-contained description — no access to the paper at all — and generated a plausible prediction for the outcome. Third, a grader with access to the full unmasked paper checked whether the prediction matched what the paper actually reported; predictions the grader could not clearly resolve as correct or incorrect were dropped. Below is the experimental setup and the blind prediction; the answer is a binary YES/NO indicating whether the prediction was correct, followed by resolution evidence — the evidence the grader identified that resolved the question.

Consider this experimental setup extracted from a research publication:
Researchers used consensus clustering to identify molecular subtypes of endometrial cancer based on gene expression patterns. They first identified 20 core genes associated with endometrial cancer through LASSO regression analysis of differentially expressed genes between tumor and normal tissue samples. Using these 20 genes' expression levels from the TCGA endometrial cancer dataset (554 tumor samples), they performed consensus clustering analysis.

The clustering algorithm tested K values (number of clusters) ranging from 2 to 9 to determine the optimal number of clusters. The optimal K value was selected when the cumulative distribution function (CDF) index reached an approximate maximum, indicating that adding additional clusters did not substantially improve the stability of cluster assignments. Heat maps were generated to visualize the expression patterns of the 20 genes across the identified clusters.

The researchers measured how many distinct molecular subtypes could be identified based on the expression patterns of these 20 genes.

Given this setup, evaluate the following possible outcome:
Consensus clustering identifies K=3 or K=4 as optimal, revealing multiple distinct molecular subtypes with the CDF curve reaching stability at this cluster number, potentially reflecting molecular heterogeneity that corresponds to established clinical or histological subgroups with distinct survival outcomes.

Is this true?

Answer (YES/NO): YES